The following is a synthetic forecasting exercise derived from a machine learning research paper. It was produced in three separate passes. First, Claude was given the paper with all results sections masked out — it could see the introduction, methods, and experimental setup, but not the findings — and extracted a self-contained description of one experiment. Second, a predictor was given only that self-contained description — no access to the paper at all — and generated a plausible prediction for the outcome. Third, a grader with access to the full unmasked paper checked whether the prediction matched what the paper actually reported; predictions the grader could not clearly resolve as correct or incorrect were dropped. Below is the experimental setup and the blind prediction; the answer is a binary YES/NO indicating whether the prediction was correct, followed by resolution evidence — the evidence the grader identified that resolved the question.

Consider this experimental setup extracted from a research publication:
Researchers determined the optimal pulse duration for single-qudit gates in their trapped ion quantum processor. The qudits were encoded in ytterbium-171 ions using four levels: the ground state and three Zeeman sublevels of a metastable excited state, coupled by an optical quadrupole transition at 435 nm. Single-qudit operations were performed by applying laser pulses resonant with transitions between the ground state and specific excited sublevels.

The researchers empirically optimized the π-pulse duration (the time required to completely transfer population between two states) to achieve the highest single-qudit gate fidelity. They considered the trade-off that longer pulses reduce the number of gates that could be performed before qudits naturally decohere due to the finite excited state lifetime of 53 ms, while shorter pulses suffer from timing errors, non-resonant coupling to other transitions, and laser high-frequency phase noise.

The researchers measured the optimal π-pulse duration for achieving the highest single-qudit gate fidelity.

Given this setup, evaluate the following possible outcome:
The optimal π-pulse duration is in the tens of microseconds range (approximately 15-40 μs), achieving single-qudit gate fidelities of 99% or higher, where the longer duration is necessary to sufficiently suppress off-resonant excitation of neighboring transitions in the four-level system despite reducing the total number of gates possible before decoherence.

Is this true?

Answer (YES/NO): YES